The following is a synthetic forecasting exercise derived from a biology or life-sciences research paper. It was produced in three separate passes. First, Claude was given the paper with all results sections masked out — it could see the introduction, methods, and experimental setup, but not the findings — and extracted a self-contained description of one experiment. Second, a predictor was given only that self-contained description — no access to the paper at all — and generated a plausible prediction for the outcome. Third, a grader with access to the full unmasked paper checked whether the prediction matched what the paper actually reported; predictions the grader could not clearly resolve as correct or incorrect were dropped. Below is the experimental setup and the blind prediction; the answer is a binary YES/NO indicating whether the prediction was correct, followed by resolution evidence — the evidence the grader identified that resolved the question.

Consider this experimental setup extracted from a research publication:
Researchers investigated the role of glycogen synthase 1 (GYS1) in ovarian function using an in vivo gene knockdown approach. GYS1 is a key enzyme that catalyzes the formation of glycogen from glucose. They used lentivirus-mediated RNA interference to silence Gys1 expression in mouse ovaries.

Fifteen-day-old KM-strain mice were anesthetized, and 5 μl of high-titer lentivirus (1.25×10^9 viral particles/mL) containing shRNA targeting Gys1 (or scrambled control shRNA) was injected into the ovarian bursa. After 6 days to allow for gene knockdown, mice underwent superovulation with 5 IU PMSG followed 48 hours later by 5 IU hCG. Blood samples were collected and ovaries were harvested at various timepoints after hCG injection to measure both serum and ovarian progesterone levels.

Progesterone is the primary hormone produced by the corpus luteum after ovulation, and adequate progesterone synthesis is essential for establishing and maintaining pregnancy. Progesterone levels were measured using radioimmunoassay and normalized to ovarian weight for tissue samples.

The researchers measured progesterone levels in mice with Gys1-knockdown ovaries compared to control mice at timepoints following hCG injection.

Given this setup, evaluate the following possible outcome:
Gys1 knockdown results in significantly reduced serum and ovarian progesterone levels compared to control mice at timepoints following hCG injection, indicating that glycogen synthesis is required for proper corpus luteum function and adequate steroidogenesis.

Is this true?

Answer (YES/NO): YES